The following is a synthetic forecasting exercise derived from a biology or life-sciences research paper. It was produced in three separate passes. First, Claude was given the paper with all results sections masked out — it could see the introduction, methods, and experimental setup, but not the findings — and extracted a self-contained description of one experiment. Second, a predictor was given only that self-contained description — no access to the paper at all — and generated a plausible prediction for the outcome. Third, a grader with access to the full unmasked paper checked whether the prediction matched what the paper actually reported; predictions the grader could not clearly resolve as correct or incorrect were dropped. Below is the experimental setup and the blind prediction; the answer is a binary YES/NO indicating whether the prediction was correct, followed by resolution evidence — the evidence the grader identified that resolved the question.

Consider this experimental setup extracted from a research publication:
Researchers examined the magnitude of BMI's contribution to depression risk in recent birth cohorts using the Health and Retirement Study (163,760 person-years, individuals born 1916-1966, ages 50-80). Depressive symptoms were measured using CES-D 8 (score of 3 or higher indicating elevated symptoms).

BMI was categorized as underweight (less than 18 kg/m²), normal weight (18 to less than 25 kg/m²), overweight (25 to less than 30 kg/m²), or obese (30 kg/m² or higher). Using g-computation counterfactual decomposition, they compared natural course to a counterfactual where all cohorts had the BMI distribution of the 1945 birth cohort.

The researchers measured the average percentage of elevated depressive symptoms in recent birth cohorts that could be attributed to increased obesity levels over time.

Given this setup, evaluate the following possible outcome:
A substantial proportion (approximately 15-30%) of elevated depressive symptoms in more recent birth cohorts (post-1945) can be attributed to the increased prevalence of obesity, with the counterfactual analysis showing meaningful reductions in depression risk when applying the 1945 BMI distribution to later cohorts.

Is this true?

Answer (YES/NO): NO